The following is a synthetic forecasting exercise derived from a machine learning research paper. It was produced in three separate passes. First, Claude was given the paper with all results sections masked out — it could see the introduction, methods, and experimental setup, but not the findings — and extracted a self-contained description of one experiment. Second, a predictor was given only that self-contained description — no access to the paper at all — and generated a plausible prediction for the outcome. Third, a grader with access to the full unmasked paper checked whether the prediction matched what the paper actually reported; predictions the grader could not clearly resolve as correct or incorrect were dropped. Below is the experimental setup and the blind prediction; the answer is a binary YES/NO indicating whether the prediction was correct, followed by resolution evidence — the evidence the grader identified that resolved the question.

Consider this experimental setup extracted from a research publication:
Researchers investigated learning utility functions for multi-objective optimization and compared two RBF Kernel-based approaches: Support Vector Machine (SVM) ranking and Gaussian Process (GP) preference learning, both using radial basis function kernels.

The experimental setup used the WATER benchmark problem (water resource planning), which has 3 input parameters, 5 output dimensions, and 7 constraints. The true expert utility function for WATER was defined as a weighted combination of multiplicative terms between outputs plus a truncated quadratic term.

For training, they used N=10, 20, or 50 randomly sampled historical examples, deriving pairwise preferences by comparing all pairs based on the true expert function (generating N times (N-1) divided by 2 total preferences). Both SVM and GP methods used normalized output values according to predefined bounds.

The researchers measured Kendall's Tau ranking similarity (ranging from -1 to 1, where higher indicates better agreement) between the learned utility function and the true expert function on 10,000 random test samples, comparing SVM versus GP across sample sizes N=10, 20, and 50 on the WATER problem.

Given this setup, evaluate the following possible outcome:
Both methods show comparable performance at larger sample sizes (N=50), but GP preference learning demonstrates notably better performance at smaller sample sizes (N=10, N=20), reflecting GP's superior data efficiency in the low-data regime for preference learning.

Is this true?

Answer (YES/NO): NO